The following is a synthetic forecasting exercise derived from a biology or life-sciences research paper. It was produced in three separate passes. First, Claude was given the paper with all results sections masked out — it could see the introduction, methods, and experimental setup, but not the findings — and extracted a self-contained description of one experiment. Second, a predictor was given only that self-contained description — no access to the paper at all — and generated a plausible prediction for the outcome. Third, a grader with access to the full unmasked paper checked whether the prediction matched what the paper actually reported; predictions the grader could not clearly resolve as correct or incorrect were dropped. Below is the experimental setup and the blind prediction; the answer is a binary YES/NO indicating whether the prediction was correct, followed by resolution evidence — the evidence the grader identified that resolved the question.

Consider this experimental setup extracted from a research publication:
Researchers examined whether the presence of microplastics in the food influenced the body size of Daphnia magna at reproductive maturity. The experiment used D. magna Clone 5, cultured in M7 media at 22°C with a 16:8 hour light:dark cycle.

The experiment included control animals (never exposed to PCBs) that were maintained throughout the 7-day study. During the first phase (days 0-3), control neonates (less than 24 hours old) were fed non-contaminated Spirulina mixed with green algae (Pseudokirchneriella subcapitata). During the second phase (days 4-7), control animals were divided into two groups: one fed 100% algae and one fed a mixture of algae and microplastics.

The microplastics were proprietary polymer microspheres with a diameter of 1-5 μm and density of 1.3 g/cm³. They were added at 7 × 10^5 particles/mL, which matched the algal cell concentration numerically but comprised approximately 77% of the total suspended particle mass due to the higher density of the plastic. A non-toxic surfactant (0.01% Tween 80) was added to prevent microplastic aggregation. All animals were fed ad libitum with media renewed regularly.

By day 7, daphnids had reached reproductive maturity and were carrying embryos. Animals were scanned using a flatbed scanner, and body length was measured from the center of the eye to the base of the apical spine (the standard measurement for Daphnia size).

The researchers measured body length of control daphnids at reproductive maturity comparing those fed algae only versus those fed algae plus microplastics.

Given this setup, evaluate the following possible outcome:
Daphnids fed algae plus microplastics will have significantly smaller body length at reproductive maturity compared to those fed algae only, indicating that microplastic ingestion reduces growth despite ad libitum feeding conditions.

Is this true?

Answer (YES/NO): NO